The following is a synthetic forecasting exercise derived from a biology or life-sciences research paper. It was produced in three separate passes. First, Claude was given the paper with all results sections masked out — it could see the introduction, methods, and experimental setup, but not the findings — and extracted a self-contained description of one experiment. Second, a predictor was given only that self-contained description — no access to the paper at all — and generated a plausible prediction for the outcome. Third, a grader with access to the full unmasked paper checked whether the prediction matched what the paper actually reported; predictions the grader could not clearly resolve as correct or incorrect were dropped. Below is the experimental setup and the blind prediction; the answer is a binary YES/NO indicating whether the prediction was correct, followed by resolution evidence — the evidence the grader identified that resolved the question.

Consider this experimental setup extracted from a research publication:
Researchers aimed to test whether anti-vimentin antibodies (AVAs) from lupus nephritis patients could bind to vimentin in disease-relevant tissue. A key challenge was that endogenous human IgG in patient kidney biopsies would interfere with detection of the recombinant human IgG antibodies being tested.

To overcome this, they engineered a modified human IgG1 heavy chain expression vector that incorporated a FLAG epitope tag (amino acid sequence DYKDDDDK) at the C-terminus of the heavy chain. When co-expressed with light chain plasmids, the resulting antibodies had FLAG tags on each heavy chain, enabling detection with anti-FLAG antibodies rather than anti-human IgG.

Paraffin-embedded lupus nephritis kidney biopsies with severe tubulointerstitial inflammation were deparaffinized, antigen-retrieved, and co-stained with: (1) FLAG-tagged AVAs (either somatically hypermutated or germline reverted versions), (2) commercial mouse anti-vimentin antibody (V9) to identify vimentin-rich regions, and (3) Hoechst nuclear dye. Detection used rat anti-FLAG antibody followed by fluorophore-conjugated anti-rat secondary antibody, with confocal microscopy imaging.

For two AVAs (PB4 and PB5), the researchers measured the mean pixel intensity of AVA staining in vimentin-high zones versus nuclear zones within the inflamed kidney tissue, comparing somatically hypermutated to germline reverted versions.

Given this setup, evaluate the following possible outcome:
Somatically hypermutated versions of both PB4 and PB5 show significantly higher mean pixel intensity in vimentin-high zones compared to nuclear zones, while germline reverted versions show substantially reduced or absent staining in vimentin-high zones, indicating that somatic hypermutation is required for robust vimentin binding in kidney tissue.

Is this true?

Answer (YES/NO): YES